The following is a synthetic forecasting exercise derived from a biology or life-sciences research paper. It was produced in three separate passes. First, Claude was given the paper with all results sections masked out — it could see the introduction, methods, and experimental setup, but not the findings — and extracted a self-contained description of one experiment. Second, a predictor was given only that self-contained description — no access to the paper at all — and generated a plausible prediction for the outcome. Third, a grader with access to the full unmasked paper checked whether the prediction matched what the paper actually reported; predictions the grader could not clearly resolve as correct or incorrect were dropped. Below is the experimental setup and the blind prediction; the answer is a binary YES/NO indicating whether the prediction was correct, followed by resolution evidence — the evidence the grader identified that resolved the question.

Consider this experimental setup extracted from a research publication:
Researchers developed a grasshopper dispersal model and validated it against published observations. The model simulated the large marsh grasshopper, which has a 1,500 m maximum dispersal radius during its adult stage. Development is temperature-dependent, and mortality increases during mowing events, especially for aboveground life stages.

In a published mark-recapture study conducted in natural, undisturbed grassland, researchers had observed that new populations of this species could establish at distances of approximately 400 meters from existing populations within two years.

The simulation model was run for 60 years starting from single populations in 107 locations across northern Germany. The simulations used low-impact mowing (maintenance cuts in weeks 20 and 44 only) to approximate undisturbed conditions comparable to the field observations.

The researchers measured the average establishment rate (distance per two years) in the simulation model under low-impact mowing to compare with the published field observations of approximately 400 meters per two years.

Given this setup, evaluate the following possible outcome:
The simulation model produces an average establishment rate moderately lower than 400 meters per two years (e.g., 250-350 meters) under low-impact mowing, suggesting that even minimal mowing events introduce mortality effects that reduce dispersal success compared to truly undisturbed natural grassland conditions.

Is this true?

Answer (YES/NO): NO